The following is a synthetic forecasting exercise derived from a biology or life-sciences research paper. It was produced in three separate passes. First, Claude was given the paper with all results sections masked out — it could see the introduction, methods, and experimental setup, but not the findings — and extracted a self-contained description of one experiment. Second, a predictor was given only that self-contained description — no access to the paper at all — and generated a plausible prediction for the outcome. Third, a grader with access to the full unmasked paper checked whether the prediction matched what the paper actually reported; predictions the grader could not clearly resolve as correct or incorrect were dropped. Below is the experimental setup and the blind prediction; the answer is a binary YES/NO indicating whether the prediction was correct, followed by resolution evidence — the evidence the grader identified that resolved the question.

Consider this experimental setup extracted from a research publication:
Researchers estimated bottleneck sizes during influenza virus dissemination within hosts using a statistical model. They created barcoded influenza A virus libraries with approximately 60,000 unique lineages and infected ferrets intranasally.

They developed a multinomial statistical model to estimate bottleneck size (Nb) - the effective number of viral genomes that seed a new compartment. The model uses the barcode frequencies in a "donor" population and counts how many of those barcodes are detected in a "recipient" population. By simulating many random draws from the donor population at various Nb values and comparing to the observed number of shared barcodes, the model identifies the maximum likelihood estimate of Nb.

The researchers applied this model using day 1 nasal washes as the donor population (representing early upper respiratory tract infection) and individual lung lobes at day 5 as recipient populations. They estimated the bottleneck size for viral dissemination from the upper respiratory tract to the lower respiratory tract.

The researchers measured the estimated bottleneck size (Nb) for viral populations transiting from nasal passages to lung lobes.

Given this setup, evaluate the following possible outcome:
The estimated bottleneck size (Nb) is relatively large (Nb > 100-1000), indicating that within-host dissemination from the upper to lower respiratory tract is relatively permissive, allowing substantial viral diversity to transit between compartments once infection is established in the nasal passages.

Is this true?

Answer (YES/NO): NO